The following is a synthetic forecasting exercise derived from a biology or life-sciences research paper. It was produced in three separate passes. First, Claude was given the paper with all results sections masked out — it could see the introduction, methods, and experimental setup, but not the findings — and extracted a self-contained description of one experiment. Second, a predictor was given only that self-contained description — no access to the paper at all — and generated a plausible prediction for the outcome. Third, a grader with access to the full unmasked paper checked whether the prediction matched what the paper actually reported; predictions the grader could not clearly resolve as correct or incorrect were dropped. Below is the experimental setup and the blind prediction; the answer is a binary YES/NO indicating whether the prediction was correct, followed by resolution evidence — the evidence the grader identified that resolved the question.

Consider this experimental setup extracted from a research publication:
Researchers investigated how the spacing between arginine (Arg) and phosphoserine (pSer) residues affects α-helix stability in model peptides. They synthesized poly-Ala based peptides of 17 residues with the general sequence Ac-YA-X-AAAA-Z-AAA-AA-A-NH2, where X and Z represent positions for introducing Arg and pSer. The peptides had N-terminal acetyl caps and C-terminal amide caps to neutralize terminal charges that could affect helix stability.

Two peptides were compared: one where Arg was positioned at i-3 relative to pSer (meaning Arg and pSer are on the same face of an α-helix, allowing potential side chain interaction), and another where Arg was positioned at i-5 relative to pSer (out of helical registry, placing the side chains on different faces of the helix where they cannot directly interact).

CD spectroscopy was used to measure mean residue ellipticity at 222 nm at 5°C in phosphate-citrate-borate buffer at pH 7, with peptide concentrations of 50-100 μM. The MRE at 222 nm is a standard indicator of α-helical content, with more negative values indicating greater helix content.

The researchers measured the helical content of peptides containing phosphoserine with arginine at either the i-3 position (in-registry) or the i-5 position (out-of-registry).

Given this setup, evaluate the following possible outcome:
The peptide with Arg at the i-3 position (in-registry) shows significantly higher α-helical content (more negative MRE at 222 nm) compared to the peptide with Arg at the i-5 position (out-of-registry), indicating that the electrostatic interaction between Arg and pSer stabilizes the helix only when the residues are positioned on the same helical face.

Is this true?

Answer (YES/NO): YES